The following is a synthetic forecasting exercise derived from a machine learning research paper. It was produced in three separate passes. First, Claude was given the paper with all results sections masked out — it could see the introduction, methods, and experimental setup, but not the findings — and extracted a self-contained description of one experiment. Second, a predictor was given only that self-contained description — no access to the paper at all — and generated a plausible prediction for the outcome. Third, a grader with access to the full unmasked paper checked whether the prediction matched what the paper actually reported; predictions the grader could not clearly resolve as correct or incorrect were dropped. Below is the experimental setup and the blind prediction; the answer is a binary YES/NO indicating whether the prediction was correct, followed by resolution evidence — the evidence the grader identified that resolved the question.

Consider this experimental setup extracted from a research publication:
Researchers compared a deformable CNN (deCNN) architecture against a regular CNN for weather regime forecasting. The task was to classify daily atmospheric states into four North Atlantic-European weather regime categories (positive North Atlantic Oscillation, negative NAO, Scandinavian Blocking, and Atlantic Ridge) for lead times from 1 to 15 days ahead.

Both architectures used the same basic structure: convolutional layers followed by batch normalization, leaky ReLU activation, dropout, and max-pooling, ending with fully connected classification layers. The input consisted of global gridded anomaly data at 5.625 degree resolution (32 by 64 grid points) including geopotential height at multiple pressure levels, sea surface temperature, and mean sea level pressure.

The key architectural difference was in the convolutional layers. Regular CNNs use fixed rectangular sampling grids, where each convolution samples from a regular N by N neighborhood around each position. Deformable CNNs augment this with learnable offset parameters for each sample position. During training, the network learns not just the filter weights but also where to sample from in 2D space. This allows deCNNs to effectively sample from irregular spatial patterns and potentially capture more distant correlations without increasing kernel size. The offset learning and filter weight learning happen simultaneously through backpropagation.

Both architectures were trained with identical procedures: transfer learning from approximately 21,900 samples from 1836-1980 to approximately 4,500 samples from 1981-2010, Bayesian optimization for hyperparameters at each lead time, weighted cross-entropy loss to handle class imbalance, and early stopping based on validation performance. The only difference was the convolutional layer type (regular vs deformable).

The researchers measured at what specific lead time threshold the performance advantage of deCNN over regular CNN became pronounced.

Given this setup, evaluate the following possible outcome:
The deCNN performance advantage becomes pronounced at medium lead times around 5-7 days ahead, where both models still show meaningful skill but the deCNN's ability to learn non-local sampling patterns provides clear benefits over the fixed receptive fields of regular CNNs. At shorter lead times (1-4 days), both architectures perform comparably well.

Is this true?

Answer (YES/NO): NO